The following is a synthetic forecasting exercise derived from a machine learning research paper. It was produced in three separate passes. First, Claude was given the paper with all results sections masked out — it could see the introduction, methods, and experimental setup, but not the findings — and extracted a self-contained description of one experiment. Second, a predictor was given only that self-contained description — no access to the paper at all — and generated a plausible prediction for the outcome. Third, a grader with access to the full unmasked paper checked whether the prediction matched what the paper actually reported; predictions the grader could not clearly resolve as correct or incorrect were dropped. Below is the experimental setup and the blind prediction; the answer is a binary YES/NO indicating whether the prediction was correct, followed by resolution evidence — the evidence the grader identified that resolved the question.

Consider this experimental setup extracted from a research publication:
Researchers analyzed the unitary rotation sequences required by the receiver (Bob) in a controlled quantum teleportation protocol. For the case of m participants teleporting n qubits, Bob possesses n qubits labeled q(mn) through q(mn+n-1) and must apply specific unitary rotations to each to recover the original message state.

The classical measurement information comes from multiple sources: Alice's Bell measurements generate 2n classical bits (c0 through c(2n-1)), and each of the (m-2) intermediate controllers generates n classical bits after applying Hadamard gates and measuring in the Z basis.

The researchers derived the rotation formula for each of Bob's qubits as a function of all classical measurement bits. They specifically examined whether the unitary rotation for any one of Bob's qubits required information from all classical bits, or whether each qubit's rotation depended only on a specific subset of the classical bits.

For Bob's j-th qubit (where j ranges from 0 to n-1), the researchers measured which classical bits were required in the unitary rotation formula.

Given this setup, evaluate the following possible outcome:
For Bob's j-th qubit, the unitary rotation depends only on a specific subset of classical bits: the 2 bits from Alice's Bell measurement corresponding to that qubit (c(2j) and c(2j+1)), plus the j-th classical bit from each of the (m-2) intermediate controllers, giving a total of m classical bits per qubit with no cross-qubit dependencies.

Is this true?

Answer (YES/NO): NO